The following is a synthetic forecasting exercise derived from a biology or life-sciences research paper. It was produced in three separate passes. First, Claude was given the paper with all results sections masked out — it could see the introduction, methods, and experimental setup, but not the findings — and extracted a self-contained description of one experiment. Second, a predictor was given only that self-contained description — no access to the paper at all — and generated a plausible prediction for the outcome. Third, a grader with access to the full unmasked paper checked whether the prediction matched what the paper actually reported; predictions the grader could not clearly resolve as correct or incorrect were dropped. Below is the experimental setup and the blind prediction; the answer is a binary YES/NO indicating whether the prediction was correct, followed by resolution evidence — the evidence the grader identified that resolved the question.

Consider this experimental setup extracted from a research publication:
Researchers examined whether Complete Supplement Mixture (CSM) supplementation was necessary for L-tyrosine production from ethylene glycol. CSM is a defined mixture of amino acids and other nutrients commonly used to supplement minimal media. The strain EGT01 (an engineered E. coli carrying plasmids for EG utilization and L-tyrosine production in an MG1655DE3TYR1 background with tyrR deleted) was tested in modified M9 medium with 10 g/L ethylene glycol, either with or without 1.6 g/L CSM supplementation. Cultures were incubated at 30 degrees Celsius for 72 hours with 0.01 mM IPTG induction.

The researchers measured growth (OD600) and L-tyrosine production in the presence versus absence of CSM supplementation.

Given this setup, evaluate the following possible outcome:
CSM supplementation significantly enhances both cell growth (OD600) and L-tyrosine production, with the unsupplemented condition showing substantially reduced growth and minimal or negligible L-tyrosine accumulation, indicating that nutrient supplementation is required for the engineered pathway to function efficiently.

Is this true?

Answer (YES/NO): NO